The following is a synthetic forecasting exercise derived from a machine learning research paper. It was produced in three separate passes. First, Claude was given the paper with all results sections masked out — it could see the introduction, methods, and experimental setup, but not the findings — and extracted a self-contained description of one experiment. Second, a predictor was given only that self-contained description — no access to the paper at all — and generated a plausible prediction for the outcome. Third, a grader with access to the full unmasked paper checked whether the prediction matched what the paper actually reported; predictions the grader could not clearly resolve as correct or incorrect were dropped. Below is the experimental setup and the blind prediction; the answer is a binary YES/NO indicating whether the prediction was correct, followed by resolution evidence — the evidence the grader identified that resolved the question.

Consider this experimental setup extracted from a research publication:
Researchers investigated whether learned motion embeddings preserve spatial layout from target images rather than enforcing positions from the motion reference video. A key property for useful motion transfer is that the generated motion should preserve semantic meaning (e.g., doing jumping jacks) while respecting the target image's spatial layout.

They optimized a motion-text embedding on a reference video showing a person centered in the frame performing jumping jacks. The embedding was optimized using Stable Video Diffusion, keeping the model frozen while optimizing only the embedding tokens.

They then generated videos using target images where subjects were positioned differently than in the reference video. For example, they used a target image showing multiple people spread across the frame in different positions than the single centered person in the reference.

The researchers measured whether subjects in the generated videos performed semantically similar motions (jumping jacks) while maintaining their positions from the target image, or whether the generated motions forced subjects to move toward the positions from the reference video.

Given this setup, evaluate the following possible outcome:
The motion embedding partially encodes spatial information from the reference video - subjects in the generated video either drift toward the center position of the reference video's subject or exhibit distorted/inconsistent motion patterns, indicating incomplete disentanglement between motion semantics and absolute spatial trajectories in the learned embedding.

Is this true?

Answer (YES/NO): NO